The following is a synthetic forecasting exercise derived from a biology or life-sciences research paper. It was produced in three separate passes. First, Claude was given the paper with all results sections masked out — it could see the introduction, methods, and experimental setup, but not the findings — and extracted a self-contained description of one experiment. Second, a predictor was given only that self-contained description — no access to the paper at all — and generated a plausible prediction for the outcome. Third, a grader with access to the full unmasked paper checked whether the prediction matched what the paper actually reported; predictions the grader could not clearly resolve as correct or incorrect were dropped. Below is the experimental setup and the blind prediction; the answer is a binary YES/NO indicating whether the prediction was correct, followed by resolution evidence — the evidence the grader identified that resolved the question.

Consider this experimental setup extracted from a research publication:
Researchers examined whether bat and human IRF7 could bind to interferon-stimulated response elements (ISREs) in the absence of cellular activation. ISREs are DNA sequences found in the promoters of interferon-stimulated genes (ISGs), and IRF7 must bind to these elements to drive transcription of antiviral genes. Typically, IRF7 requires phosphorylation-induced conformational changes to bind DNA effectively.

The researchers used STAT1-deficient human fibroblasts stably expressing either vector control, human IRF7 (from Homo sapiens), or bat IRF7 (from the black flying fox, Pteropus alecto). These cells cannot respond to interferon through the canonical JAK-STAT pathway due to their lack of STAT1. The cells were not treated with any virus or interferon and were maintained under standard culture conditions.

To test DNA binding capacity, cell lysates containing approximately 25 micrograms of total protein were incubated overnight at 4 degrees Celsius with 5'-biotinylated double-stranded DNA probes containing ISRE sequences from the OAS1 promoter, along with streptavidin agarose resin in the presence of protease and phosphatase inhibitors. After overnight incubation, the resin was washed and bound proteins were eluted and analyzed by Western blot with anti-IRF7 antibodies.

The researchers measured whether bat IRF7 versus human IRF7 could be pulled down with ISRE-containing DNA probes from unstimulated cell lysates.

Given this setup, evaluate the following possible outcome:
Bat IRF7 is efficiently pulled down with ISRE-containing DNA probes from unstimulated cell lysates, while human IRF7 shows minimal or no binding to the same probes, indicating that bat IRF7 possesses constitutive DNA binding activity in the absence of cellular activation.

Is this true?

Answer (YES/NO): YES